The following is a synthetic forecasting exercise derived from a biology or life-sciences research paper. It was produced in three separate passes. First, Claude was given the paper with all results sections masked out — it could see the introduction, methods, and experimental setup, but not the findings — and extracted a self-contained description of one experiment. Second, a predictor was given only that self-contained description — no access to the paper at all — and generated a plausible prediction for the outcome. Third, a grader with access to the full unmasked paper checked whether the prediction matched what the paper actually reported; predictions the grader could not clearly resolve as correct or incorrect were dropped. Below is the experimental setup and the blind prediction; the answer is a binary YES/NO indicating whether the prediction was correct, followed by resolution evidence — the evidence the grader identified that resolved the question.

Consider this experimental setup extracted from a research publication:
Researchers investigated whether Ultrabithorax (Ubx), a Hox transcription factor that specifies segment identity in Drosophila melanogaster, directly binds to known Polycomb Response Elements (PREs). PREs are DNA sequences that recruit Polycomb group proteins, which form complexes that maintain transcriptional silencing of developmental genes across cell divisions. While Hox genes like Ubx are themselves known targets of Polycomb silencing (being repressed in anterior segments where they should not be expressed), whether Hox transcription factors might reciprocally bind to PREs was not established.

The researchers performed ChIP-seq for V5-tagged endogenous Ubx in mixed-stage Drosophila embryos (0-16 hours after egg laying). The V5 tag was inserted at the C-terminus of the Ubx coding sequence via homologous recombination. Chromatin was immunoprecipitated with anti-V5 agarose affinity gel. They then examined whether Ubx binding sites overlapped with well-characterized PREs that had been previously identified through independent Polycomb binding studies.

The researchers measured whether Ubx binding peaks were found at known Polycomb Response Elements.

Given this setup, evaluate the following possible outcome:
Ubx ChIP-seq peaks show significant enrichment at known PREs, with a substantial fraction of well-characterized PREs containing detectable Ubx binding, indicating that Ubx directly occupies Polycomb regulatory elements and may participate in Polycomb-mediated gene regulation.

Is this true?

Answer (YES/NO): YES